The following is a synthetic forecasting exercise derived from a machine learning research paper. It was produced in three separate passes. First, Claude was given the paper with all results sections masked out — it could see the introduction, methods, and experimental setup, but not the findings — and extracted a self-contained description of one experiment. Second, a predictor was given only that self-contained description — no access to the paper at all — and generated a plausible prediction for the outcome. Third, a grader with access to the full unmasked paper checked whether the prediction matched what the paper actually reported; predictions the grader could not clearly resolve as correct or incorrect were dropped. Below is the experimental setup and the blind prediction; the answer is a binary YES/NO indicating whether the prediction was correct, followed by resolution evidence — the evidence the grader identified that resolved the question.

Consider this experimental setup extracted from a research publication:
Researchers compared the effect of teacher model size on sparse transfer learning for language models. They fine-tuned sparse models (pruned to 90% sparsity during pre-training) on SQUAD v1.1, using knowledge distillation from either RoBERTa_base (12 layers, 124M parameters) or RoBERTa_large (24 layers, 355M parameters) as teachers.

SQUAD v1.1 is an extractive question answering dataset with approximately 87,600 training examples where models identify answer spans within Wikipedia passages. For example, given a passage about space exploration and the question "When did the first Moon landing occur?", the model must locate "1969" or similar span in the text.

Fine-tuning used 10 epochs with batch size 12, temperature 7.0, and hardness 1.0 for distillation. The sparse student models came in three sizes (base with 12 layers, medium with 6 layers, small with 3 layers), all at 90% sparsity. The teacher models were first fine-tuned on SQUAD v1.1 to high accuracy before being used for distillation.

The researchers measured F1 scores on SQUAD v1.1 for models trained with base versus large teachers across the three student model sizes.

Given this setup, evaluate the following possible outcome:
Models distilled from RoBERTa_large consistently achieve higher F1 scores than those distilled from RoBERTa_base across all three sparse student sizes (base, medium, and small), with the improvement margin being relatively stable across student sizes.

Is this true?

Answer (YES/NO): NO